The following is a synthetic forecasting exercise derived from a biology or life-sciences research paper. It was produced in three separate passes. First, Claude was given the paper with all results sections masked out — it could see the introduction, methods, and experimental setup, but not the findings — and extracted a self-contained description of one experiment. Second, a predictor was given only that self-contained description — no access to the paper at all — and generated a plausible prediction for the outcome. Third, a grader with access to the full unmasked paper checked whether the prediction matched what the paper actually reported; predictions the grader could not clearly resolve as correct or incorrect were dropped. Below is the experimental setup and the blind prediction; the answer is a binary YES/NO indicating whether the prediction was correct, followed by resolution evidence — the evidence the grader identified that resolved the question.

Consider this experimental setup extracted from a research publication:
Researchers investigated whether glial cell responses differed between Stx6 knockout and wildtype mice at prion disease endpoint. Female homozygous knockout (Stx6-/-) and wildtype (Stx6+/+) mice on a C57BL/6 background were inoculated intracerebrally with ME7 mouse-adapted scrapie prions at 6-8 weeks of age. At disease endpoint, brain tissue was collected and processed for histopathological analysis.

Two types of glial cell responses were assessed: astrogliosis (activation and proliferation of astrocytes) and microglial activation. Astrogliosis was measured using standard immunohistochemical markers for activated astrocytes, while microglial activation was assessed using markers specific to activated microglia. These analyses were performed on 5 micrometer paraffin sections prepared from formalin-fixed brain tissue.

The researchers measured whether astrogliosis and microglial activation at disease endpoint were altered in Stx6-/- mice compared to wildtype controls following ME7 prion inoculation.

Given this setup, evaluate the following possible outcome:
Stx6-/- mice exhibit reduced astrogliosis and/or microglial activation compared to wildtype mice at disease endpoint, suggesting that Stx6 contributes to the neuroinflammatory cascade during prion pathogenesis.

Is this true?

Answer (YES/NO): NO